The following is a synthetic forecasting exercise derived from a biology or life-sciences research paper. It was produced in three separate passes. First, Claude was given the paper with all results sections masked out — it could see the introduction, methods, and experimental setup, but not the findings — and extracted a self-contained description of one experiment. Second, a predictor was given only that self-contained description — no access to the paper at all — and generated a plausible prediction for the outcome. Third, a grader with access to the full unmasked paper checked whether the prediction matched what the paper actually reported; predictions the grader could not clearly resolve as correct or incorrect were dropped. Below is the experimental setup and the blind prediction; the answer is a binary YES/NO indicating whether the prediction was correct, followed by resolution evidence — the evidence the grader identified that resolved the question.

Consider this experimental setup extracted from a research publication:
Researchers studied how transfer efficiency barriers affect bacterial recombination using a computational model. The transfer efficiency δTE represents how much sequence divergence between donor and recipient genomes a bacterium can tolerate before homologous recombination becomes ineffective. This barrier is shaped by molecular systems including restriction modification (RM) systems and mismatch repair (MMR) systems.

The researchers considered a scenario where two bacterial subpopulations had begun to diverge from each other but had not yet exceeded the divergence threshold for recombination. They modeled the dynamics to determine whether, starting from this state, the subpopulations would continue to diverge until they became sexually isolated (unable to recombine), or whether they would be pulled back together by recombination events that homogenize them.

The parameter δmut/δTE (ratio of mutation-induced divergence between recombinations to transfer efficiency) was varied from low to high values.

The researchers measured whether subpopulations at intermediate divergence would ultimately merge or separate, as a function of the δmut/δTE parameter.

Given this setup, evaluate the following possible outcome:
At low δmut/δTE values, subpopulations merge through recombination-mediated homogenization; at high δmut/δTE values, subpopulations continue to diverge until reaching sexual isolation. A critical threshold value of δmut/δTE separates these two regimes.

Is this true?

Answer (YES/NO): YES